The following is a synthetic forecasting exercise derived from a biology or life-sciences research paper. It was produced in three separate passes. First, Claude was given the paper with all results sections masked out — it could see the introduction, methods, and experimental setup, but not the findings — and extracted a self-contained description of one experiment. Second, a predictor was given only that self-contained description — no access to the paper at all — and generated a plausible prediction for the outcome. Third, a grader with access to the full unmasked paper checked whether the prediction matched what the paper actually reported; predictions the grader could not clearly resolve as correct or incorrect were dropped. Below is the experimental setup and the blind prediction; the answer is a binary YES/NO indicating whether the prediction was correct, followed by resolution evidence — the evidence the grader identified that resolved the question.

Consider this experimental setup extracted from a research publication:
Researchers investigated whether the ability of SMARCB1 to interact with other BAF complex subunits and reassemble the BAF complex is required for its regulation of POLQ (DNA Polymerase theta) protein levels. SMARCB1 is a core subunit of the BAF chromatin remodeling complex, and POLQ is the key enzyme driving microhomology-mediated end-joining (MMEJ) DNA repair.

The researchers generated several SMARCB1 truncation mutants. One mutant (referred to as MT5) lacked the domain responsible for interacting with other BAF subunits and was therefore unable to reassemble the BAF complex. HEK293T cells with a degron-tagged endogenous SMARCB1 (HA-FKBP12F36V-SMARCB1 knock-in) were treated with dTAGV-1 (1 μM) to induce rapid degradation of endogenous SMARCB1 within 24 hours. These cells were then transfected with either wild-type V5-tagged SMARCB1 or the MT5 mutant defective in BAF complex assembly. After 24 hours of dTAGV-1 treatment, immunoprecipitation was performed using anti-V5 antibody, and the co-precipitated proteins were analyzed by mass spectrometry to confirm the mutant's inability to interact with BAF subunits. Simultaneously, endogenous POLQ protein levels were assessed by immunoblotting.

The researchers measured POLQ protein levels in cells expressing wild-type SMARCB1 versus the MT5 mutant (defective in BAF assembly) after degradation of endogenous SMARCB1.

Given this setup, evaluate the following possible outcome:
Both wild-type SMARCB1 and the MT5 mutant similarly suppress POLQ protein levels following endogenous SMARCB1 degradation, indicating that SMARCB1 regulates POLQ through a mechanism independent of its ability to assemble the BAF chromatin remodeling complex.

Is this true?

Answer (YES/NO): NO